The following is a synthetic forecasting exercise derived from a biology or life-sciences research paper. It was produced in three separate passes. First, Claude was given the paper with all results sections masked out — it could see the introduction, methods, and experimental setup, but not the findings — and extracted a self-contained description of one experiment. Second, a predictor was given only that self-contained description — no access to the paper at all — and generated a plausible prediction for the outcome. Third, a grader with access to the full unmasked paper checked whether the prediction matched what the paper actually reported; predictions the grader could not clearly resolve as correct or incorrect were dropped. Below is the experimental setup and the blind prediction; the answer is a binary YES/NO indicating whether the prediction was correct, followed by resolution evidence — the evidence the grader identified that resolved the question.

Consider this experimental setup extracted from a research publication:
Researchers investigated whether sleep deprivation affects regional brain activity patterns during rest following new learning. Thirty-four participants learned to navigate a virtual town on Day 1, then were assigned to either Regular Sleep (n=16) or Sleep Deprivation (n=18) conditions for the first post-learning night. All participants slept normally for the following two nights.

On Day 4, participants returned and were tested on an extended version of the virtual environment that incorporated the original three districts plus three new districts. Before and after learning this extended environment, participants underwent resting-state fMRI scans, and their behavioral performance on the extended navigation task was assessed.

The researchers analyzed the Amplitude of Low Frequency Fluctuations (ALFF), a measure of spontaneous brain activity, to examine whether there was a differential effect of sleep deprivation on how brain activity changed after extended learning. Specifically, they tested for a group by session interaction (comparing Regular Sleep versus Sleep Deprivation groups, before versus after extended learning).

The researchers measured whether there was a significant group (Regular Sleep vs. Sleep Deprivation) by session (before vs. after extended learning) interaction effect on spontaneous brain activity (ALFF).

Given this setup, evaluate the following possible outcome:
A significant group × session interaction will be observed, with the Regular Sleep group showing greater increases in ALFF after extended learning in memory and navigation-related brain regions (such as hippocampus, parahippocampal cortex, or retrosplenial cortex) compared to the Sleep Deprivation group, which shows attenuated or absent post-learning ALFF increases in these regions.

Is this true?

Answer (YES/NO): NO